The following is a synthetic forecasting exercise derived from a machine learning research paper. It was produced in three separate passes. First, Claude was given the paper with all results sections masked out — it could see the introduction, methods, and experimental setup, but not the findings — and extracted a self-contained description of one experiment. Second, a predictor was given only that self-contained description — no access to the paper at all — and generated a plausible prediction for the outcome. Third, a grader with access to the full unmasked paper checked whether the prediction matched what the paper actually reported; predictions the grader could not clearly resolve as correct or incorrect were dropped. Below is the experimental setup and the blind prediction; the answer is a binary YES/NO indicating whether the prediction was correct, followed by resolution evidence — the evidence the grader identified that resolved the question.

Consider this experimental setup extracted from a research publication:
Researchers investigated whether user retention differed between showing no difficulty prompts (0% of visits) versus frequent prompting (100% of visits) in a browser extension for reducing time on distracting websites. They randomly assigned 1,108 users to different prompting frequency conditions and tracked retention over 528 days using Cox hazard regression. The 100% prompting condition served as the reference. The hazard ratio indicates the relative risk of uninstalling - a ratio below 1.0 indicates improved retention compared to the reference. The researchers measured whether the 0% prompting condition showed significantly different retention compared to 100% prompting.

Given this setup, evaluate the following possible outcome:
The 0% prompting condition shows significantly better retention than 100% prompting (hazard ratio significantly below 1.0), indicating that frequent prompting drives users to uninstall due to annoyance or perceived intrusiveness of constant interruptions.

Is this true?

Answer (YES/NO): NO